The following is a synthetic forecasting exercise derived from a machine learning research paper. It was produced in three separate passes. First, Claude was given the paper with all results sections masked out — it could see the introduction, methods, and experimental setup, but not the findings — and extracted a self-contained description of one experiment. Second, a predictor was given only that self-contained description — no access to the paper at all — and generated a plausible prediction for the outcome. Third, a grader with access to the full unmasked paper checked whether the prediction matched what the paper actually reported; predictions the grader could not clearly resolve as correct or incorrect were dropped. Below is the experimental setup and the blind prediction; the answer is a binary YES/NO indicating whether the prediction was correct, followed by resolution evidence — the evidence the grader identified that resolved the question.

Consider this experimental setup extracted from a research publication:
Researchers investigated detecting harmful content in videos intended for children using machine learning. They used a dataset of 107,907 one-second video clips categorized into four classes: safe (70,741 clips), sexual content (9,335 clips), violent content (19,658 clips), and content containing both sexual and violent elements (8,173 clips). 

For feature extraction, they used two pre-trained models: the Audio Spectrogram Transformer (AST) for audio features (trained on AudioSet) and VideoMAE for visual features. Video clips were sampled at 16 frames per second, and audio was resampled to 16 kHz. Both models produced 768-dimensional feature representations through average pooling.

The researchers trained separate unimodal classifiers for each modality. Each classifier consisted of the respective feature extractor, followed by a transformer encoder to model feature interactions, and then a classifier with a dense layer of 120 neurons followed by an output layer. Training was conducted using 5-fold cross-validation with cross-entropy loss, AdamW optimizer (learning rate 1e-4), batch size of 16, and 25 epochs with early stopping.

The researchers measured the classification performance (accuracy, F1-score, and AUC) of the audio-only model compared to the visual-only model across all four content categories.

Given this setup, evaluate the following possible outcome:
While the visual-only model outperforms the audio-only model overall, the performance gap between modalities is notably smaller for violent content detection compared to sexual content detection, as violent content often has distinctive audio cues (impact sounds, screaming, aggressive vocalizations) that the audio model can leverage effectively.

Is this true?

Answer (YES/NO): NO